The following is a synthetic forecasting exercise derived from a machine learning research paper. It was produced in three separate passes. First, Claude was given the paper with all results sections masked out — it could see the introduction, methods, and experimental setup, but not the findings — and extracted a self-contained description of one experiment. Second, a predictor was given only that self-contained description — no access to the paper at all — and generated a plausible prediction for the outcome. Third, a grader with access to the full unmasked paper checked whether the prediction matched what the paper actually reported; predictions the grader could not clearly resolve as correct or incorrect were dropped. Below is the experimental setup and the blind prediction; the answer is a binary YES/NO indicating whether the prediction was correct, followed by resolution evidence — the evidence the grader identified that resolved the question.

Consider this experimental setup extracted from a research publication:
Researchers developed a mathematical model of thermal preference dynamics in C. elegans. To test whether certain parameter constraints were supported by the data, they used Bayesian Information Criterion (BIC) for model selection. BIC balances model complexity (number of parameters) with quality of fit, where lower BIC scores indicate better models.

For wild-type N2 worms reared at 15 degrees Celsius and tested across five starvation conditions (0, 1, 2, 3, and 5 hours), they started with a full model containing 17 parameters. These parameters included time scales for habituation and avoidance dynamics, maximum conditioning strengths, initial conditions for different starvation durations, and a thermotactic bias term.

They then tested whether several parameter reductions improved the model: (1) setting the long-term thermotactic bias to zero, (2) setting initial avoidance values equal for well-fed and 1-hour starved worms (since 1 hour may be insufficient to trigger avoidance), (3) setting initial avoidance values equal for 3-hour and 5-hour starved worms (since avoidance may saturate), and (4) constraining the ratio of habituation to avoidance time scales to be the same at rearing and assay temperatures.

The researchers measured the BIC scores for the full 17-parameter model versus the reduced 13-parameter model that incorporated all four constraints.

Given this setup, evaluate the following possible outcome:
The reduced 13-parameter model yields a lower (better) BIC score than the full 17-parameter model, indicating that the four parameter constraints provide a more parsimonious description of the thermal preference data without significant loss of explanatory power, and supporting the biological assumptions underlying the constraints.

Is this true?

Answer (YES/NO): YES